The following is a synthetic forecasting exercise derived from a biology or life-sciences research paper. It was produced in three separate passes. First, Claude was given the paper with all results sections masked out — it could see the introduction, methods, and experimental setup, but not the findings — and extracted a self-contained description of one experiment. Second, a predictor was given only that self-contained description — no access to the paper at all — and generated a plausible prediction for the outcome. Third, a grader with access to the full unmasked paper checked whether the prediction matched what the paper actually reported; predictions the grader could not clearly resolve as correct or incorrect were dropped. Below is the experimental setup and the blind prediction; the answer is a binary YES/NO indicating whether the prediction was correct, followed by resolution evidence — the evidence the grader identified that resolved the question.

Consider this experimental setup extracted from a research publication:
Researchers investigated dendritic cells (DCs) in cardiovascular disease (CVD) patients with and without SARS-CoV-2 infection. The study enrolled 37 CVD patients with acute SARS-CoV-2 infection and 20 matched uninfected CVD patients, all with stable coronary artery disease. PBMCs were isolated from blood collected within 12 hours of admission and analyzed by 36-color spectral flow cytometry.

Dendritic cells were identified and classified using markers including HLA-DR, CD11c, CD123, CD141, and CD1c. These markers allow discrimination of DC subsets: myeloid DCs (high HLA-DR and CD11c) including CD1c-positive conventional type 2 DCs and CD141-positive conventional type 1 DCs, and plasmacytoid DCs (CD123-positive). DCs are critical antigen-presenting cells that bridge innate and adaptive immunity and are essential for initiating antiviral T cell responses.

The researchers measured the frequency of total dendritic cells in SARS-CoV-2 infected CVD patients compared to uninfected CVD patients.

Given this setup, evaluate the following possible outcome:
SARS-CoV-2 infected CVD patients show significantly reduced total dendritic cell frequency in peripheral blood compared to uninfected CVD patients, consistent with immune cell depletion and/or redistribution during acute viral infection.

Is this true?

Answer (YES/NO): YES